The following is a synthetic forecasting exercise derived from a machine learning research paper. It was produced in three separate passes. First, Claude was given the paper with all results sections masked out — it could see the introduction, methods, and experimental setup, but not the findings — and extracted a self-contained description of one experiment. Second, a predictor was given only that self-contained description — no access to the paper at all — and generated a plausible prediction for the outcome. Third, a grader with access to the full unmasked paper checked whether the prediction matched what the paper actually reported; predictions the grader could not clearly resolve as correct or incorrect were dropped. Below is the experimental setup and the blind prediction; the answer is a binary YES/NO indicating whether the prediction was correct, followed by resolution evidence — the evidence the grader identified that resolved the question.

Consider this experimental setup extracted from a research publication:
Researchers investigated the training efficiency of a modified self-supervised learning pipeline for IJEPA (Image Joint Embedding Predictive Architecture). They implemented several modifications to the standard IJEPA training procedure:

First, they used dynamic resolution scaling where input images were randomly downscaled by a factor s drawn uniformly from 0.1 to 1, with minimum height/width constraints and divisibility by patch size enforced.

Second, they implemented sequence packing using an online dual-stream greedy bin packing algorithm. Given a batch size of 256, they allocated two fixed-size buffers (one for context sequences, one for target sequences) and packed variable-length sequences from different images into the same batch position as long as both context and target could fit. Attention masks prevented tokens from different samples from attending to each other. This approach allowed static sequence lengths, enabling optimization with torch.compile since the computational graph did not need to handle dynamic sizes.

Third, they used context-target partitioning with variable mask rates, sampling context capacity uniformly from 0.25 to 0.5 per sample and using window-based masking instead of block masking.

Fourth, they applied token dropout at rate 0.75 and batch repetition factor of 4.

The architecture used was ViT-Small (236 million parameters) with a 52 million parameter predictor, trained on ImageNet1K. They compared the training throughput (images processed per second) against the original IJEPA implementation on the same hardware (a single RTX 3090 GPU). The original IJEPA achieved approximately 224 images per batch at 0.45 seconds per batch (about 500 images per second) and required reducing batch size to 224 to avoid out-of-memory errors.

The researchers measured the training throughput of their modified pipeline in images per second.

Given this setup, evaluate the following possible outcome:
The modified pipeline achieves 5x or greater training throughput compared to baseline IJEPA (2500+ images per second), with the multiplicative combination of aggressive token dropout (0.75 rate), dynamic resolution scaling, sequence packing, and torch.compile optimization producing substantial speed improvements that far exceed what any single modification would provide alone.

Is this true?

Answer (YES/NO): NO